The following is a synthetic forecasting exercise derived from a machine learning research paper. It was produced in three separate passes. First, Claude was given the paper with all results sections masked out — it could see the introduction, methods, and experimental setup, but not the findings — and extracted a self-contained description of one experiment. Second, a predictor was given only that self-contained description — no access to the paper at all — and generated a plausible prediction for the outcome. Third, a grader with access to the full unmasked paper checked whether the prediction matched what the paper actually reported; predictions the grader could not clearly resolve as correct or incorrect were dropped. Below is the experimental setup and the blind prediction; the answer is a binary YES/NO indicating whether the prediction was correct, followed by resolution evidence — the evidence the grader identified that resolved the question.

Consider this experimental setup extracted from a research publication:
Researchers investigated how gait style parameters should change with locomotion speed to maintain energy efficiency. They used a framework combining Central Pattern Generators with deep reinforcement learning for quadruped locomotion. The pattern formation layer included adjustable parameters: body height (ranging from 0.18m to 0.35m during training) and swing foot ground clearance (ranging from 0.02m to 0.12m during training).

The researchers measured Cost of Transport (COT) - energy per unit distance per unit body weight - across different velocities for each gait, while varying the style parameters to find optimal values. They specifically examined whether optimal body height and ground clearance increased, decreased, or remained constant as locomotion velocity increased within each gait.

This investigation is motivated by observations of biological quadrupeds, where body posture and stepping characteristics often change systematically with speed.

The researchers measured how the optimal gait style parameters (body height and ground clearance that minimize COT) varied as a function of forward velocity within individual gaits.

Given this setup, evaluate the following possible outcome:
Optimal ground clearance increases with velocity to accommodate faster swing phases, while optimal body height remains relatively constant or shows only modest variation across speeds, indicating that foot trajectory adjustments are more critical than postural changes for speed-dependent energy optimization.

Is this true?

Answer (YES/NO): NO